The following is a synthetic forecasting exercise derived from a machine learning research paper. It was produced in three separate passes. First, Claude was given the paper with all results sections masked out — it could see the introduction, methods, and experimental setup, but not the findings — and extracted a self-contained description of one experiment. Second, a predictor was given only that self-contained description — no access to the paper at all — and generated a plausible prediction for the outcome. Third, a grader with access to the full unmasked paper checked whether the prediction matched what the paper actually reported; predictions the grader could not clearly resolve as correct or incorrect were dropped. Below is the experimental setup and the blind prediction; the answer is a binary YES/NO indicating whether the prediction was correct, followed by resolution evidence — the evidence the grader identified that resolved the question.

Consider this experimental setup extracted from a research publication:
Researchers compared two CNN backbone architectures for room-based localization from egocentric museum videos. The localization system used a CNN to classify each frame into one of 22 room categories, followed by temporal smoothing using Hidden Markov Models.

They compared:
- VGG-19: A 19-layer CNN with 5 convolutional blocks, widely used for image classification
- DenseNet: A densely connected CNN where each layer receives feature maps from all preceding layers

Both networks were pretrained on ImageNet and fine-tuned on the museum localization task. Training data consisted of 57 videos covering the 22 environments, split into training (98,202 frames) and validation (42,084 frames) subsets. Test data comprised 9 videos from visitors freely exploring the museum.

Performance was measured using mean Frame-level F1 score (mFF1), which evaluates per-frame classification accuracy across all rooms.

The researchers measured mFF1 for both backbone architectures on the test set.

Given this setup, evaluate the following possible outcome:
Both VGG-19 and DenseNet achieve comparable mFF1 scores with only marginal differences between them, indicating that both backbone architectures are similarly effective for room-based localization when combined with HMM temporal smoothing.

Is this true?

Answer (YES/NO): NO